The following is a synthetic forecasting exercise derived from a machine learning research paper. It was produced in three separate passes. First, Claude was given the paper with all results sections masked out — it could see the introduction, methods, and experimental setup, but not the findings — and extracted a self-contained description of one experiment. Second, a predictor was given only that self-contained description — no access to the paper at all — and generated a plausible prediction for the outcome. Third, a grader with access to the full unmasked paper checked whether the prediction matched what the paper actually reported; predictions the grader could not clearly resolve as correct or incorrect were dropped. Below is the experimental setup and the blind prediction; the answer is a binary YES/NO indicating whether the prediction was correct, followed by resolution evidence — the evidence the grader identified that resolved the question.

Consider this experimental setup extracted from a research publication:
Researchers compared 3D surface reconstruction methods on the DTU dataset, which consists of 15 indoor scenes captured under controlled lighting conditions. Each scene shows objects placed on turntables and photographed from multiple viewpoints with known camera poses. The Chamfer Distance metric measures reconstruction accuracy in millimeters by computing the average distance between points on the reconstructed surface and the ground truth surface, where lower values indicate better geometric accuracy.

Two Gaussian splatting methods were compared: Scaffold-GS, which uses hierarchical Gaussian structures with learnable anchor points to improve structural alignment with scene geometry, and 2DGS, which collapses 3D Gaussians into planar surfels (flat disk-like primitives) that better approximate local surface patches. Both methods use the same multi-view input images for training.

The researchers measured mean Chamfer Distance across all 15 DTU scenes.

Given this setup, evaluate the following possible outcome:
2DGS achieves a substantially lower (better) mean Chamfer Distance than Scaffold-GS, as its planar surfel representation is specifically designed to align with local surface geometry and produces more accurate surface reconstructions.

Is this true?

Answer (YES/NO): YES